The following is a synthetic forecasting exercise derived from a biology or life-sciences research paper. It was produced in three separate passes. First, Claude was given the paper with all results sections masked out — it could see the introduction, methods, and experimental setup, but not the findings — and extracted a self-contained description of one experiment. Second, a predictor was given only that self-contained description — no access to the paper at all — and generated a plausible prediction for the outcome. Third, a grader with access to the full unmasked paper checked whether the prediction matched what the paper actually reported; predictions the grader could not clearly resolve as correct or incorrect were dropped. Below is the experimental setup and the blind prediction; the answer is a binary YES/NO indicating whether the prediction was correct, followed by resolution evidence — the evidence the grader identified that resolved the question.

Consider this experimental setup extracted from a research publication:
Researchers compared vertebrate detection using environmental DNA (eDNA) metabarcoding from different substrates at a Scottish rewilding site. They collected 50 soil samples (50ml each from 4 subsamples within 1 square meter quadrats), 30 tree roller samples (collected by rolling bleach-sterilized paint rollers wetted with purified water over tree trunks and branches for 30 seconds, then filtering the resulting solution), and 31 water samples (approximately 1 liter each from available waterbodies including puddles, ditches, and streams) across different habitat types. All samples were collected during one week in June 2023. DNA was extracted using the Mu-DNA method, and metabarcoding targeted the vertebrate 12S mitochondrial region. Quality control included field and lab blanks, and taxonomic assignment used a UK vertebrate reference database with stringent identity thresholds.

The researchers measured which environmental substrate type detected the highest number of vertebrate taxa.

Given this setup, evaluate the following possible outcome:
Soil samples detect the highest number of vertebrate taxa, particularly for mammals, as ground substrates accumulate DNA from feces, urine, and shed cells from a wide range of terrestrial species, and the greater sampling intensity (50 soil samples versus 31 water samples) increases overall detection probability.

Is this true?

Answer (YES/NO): NO